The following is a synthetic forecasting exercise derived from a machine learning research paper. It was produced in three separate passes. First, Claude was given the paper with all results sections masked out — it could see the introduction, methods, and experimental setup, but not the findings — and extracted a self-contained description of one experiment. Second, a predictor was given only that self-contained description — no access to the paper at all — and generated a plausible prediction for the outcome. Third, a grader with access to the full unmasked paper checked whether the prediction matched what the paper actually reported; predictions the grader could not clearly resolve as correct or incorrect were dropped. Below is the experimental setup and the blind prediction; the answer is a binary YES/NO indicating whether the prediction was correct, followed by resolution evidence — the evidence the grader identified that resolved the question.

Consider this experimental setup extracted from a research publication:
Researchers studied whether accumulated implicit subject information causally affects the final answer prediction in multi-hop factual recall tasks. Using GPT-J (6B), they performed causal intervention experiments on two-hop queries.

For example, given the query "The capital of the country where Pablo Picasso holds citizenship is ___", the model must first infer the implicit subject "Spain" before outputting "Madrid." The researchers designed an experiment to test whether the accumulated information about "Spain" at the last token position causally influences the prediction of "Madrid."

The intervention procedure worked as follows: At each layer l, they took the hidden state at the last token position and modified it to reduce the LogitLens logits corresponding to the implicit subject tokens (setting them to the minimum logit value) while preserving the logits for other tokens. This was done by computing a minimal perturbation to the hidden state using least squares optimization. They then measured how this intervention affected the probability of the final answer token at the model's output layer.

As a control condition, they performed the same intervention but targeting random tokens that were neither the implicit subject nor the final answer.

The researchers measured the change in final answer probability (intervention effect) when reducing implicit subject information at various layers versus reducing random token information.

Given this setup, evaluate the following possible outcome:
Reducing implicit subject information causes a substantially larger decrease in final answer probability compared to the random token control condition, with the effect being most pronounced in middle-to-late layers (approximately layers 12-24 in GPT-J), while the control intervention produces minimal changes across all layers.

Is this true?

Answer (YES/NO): YES